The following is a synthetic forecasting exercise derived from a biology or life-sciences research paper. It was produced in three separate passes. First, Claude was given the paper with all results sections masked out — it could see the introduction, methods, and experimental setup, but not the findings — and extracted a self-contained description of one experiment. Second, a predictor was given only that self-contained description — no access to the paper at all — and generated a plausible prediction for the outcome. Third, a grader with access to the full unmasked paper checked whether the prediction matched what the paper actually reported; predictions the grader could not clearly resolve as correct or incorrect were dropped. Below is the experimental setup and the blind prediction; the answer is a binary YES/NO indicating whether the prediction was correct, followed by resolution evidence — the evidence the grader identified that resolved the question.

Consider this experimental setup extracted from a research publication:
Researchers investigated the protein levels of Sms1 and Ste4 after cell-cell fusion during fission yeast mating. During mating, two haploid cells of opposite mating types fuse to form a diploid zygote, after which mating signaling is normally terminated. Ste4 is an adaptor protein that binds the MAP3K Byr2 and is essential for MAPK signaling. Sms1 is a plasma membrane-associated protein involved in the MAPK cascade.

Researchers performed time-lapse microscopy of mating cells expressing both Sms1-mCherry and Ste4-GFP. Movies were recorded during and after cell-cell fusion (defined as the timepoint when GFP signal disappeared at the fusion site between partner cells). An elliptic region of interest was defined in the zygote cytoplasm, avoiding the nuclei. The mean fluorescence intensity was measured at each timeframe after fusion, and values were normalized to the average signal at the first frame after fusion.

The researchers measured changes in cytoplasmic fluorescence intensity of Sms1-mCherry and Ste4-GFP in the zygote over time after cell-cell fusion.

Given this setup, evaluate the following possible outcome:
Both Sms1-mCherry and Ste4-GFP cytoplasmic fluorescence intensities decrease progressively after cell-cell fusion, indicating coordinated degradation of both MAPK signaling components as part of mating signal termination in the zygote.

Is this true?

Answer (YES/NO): NO